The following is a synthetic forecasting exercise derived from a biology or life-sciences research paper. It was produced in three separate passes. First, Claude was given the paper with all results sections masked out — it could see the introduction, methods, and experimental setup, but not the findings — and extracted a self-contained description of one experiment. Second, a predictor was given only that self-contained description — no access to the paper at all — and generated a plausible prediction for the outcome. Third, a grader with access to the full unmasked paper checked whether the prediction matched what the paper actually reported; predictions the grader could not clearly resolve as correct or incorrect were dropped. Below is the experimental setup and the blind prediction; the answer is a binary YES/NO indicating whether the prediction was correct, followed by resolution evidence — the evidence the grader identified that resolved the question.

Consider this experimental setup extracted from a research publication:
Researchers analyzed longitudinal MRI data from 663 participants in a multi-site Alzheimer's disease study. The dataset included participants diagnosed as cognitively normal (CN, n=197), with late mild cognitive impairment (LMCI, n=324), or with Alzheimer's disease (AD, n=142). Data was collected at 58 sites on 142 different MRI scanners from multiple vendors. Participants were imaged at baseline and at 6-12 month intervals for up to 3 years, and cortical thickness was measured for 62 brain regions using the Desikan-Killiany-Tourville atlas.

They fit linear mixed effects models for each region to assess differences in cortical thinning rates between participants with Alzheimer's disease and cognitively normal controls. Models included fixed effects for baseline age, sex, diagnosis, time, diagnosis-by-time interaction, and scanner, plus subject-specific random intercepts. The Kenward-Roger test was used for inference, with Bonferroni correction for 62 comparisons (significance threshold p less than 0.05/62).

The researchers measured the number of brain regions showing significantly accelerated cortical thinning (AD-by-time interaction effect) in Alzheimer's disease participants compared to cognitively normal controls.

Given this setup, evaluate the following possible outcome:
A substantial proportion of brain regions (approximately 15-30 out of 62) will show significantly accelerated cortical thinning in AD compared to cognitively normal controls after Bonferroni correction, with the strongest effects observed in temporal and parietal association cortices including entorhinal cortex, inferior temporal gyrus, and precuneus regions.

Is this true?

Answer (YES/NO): NO